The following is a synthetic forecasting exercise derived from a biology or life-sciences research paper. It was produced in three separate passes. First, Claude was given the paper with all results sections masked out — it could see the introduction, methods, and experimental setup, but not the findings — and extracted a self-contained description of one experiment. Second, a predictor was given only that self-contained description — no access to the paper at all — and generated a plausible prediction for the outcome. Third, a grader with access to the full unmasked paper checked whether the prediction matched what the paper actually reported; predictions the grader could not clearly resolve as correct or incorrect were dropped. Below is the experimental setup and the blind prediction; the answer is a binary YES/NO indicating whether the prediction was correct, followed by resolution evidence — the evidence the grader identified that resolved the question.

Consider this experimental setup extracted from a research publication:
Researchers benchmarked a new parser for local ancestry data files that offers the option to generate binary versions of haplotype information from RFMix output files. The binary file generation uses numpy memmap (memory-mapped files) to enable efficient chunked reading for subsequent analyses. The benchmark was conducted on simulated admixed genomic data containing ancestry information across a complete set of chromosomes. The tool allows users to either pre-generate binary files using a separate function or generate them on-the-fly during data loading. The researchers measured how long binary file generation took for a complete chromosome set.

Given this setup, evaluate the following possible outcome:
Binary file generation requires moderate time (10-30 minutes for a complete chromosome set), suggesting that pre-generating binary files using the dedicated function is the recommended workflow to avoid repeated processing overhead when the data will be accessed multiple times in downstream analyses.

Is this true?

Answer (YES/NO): YES